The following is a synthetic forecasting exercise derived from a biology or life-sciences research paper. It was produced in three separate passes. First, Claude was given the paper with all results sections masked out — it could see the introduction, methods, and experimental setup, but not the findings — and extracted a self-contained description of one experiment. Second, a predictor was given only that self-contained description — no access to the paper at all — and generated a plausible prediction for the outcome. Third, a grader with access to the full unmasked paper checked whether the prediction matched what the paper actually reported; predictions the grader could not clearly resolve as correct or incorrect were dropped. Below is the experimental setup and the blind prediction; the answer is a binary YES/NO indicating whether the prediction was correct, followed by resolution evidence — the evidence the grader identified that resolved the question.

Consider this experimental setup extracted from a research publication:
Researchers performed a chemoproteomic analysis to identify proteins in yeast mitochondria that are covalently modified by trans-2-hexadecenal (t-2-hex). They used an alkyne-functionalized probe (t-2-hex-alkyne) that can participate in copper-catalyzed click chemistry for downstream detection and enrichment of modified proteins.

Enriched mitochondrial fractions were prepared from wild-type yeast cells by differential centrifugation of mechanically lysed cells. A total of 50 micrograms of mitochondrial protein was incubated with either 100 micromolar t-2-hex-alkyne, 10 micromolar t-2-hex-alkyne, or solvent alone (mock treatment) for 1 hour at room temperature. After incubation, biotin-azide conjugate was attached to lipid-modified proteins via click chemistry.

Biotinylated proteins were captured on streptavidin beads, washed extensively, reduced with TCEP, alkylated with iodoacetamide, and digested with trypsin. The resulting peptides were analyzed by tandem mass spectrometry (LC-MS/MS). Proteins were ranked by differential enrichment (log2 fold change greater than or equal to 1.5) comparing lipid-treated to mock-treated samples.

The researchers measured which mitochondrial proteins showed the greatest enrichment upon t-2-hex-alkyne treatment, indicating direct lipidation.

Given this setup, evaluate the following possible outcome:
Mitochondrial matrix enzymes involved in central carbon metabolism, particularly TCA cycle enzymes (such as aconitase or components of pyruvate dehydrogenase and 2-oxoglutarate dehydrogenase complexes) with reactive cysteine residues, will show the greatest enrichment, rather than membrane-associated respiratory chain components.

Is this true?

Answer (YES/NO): NO